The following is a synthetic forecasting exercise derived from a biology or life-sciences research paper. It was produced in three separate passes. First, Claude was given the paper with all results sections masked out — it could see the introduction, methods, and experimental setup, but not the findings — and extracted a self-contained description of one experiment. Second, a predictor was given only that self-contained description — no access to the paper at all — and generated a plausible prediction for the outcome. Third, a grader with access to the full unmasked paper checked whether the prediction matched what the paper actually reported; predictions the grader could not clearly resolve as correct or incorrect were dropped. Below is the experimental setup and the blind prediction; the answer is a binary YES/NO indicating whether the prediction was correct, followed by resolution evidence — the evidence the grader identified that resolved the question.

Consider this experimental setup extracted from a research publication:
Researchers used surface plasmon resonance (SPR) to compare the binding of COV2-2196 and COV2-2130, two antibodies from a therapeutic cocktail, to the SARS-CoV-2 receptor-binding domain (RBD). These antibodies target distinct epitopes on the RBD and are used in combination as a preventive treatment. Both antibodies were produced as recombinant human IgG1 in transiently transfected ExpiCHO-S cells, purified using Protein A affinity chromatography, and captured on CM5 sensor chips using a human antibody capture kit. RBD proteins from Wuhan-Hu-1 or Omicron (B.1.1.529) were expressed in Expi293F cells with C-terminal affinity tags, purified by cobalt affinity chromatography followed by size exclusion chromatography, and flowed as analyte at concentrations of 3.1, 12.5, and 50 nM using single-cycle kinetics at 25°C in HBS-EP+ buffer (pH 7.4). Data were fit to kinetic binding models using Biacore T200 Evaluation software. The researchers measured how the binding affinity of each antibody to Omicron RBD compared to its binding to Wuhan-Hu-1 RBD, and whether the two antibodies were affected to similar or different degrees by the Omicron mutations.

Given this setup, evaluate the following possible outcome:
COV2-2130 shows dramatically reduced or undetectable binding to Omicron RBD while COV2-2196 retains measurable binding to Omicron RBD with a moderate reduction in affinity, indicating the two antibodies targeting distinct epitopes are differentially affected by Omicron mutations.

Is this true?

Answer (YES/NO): NO